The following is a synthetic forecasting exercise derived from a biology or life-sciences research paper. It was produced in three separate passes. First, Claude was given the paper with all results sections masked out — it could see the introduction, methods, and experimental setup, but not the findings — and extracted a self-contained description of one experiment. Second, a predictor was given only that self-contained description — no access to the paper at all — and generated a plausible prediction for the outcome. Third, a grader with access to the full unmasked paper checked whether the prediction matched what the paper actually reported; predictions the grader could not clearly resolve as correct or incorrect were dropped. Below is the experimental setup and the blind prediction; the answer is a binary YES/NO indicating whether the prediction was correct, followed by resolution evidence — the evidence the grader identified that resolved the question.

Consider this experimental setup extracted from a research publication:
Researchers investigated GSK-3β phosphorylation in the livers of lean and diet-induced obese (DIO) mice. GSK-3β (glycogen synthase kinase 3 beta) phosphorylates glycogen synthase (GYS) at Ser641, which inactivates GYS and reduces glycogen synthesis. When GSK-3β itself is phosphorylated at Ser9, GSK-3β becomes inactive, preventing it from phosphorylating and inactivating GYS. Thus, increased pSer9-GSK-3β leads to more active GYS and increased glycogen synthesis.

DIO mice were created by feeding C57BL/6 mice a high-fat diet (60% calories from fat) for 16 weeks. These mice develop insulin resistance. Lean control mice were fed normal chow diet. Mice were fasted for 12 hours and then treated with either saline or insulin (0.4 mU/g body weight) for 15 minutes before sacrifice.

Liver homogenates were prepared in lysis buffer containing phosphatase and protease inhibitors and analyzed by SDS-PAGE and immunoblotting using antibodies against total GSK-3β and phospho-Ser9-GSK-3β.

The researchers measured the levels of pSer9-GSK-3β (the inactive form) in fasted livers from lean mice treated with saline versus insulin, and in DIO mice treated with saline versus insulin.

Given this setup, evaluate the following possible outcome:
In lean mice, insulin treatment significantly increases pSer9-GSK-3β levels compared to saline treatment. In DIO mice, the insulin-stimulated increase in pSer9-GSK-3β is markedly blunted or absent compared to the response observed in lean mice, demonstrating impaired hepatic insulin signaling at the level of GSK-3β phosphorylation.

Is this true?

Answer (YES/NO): NO